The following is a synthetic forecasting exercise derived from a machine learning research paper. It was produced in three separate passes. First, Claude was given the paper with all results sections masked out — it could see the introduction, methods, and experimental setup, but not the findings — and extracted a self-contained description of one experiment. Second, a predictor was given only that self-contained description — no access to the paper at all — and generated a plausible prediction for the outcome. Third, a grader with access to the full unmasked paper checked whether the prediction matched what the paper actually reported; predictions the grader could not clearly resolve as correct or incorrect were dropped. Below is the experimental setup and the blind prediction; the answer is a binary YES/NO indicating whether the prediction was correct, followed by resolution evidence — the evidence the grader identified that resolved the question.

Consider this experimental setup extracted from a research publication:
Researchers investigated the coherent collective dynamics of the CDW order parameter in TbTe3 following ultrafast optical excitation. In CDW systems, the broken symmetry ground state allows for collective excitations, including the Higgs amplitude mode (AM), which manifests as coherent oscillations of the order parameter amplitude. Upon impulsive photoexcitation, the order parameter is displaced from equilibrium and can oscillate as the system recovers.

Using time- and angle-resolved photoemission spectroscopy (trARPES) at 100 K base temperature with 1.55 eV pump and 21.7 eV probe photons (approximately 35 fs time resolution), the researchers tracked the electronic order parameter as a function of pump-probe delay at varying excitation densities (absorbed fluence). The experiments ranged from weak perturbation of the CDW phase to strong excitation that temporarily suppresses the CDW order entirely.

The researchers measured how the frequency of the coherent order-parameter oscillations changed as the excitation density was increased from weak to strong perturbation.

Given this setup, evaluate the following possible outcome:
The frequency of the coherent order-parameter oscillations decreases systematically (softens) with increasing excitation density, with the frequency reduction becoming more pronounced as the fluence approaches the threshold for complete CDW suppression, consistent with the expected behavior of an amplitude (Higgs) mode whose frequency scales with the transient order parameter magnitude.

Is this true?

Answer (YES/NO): NO